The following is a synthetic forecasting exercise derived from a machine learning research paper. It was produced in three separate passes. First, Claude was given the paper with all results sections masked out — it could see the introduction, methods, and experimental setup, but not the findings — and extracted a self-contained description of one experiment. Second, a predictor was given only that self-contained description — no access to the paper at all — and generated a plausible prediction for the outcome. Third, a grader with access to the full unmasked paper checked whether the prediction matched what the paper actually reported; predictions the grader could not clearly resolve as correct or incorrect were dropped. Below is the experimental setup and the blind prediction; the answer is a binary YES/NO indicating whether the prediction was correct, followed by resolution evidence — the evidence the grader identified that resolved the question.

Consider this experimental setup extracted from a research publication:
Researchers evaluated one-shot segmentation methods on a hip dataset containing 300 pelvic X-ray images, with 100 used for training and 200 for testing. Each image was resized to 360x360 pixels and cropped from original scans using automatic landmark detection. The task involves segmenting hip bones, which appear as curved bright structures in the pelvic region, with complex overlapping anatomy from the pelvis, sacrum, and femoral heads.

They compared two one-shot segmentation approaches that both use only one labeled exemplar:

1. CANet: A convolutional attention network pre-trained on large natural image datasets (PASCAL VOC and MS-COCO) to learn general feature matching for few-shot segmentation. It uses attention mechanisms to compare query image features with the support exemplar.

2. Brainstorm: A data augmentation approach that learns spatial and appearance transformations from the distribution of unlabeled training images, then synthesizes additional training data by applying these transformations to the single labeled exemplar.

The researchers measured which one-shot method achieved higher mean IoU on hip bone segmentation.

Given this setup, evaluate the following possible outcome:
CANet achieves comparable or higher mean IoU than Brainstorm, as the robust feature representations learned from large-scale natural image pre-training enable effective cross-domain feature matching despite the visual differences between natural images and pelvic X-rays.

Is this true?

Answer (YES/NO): NO